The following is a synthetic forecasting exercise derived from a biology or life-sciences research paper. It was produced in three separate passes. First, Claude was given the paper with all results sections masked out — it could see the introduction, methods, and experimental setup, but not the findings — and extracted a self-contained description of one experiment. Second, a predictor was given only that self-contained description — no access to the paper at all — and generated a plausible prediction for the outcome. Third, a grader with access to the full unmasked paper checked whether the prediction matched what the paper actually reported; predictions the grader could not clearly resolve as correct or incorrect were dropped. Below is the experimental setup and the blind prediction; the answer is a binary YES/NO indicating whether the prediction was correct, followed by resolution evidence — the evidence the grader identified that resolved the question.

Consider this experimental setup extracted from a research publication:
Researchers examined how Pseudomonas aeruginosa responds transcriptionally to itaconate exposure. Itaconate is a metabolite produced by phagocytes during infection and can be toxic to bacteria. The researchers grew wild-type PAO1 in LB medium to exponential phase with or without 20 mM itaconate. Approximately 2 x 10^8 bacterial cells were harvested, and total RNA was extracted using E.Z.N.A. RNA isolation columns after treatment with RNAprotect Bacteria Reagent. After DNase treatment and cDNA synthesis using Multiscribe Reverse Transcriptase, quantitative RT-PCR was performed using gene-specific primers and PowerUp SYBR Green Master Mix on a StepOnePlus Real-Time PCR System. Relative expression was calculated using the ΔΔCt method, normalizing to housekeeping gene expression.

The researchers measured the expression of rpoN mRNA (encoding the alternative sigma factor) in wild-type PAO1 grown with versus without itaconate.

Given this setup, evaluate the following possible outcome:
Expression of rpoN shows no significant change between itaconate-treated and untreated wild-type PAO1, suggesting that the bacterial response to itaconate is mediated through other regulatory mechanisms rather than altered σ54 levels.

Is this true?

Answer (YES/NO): NO